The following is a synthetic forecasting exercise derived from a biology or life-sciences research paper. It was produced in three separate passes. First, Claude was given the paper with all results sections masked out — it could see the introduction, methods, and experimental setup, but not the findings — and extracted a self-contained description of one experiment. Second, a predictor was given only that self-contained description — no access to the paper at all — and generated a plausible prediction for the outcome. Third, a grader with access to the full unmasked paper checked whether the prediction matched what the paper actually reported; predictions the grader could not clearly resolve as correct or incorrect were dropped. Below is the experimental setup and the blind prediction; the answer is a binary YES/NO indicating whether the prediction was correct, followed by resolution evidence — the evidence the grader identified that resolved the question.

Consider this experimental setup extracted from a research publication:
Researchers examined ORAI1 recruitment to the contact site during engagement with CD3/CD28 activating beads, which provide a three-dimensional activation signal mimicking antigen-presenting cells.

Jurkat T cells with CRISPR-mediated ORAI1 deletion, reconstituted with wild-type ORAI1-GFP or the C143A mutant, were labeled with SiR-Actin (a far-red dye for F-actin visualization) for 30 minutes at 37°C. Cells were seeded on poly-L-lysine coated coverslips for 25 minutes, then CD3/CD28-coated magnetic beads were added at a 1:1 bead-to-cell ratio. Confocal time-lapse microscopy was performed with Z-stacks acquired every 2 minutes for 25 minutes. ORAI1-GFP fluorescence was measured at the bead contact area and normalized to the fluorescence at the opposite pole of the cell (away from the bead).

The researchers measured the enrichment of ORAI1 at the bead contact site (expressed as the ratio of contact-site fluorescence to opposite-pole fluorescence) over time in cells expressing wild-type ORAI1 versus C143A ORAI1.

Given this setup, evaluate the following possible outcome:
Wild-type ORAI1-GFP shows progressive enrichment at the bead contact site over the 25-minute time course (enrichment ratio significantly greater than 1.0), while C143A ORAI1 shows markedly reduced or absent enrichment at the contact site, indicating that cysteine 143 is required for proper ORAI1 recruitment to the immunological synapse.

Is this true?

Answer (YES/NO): YES